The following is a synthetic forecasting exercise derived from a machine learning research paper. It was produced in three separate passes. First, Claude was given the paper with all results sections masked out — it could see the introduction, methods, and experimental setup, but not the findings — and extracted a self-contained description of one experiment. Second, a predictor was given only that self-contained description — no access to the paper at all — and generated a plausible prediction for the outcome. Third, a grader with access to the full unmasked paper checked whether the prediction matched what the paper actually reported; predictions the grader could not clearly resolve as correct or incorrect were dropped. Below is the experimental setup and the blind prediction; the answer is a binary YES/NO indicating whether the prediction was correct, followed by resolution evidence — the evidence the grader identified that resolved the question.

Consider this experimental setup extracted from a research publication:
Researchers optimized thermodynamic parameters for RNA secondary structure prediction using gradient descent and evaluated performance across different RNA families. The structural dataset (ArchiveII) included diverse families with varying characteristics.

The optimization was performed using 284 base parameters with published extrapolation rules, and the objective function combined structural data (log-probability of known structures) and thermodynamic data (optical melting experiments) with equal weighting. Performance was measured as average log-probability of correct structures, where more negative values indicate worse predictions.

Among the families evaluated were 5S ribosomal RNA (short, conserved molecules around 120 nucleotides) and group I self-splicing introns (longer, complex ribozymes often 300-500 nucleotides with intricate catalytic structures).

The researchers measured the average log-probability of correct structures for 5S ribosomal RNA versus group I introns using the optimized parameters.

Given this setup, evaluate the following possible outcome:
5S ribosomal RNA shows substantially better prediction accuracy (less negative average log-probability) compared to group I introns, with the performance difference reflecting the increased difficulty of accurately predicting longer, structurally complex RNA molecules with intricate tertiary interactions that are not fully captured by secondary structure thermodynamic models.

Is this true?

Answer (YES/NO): YES